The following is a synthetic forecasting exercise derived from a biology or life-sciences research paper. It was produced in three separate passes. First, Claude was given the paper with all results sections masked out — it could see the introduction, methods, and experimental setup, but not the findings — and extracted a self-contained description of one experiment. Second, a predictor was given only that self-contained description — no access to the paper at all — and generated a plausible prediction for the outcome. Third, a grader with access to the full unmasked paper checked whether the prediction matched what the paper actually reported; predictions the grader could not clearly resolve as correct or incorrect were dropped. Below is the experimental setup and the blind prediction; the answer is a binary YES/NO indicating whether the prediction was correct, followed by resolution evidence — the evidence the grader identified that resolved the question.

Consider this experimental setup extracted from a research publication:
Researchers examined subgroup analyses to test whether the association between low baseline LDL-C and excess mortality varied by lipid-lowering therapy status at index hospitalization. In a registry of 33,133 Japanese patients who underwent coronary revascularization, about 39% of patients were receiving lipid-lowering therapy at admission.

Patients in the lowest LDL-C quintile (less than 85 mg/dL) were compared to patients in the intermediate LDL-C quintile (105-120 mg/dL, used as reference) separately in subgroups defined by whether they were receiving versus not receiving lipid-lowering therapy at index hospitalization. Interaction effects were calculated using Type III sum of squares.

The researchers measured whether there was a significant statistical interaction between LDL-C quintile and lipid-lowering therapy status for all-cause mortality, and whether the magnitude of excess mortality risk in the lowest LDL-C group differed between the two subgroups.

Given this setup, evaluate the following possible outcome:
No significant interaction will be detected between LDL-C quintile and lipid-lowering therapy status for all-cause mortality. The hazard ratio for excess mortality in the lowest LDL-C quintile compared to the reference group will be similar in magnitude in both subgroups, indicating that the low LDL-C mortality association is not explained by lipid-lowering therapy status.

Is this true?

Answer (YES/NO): NO